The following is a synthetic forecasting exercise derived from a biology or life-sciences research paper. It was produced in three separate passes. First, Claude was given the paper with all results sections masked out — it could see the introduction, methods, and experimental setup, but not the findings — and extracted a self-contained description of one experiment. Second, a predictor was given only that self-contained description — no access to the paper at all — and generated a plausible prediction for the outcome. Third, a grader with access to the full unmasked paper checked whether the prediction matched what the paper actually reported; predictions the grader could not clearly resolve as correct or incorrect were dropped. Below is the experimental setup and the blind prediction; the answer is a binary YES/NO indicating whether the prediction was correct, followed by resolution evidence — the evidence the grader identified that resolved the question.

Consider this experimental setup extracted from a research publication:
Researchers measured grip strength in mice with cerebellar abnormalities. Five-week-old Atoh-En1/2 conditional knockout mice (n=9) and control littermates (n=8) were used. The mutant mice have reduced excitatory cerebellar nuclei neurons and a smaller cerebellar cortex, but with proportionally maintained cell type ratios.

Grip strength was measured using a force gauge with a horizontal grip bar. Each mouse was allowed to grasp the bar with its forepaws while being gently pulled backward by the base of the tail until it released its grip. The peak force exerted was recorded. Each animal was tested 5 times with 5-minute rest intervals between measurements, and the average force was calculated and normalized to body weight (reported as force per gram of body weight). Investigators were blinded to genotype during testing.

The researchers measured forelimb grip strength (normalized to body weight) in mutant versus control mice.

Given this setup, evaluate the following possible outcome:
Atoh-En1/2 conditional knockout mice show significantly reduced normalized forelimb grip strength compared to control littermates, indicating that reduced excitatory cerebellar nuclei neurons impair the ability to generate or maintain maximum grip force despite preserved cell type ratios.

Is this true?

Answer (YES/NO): YES